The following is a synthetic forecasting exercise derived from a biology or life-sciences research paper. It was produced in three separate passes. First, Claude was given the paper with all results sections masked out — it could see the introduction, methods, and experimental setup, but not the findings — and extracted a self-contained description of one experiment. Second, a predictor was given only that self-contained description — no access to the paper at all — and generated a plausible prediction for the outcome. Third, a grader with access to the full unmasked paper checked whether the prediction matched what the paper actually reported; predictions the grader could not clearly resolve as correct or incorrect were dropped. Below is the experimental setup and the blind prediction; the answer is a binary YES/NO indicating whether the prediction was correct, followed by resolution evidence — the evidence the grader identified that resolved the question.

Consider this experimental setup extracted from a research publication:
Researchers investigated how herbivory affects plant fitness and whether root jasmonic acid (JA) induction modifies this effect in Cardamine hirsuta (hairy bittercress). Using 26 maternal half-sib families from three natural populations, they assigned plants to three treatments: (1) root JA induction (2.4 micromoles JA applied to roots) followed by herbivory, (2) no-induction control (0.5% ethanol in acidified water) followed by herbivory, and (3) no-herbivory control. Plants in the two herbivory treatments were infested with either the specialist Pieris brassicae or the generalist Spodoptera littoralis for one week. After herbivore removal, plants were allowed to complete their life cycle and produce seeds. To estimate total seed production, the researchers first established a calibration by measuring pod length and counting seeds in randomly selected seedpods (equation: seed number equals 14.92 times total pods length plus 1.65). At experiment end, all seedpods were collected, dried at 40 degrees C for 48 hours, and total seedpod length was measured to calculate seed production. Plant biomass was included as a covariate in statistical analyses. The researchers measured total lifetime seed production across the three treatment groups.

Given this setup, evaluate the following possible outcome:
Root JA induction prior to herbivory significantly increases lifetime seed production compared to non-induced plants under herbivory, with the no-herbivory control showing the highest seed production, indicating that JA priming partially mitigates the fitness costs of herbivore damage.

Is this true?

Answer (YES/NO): NO